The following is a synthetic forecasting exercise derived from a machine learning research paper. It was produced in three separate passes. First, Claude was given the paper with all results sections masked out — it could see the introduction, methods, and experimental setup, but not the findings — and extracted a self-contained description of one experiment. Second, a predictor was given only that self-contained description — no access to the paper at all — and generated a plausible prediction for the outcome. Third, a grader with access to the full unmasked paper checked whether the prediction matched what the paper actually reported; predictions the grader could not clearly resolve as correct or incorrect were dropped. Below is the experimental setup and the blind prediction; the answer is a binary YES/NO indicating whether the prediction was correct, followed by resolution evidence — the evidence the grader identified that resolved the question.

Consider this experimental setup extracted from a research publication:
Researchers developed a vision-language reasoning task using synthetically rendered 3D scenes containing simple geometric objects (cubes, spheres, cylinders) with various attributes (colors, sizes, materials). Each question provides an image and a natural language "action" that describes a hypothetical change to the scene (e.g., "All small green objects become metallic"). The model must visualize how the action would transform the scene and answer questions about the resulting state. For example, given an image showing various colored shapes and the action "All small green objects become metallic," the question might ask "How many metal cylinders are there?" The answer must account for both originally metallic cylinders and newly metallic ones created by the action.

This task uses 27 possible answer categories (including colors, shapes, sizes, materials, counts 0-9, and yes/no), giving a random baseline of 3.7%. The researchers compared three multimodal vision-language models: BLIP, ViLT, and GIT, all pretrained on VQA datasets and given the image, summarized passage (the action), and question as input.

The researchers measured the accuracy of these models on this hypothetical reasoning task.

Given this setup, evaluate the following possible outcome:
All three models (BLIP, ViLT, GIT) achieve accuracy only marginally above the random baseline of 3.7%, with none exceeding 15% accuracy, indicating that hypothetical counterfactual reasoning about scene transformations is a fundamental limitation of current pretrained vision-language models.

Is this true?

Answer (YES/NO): NO